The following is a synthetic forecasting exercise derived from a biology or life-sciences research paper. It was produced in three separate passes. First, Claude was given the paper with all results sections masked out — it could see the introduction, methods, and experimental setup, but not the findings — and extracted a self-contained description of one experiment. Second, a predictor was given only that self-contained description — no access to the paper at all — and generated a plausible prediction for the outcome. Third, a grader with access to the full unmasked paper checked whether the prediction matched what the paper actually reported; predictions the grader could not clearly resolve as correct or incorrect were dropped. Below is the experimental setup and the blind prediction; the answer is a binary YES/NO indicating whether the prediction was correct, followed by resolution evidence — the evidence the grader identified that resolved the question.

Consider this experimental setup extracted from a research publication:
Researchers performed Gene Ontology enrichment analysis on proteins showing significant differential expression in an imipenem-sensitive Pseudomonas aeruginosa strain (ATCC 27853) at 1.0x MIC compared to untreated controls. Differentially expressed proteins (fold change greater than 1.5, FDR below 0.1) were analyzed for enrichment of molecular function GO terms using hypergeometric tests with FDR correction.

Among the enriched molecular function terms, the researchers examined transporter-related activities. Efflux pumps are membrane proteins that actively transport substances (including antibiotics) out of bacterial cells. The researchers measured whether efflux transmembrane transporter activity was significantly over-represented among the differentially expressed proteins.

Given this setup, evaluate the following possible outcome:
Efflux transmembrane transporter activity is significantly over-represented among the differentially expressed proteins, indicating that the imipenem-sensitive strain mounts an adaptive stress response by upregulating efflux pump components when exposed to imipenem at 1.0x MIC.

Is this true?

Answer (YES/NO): YES